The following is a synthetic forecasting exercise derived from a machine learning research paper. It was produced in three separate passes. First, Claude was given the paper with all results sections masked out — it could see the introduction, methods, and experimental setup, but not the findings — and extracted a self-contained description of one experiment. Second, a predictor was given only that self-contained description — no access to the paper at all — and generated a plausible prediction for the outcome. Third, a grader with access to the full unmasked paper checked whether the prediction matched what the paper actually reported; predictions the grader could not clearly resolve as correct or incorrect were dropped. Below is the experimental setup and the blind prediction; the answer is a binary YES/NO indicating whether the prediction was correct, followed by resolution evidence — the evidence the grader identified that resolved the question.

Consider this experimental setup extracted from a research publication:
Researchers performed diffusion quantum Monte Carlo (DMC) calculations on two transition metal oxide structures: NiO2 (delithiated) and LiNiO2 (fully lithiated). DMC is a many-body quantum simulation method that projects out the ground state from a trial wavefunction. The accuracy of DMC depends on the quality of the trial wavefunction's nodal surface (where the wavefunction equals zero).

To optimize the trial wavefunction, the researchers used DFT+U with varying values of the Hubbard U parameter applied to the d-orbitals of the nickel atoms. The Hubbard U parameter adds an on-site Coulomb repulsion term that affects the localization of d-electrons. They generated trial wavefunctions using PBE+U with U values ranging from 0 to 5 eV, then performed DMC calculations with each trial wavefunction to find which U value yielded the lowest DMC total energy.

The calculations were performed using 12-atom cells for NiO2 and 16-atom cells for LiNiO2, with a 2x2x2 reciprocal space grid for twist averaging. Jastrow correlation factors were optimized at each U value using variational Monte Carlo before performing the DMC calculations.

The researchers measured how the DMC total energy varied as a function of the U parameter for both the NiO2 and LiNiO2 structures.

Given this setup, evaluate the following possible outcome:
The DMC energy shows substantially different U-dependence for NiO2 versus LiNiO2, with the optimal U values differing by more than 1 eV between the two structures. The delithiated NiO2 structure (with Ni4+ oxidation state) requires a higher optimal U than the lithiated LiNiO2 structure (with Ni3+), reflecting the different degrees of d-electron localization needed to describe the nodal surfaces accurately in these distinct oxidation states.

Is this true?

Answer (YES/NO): NO